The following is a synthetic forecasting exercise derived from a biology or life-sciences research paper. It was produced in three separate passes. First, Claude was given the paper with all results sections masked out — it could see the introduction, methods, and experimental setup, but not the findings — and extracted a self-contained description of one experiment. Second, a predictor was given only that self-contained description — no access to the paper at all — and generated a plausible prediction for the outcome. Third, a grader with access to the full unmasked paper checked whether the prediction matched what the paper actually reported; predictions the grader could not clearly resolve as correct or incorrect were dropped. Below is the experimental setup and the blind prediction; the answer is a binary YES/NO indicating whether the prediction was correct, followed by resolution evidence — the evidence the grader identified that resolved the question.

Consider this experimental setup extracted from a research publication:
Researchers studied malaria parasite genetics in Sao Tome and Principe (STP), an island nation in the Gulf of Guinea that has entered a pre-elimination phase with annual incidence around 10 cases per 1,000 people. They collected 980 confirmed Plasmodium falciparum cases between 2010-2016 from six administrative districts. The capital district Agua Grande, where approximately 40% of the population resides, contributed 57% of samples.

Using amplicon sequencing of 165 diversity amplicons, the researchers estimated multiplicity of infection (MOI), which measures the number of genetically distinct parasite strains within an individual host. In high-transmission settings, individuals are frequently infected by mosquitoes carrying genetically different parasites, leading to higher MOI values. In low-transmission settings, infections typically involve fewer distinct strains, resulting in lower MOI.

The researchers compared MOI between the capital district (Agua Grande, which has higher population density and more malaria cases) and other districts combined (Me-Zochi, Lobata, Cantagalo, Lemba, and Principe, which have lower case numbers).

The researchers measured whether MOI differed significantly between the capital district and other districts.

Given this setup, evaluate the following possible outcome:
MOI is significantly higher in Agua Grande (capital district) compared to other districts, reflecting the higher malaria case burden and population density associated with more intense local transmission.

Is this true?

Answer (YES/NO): NO